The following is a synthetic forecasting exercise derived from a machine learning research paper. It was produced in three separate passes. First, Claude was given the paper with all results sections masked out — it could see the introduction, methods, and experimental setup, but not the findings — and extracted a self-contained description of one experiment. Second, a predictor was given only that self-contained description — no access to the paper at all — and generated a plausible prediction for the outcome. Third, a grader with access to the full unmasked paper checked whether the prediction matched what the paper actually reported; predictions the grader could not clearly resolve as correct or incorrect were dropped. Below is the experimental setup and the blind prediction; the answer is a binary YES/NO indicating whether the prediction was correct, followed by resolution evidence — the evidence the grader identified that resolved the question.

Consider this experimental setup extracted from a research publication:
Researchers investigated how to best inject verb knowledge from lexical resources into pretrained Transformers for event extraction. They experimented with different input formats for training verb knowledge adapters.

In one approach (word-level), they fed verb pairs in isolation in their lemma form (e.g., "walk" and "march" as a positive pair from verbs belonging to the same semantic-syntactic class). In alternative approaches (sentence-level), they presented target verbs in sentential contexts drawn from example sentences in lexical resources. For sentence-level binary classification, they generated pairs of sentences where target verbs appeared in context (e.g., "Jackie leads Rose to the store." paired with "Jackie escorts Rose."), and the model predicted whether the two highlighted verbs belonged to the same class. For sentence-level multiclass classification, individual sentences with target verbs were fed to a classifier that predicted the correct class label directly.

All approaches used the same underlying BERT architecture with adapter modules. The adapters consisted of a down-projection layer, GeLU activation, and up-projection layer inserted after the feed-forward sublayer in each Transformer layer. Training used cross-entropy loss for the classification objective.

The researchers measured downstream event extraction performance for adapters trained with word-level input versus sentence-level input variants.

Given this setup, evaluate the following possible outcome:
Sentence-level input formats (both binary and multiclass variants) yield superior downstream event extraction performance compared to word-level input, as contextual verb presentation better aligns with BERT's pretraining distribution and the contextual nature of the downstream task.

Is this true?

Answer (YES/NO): NO